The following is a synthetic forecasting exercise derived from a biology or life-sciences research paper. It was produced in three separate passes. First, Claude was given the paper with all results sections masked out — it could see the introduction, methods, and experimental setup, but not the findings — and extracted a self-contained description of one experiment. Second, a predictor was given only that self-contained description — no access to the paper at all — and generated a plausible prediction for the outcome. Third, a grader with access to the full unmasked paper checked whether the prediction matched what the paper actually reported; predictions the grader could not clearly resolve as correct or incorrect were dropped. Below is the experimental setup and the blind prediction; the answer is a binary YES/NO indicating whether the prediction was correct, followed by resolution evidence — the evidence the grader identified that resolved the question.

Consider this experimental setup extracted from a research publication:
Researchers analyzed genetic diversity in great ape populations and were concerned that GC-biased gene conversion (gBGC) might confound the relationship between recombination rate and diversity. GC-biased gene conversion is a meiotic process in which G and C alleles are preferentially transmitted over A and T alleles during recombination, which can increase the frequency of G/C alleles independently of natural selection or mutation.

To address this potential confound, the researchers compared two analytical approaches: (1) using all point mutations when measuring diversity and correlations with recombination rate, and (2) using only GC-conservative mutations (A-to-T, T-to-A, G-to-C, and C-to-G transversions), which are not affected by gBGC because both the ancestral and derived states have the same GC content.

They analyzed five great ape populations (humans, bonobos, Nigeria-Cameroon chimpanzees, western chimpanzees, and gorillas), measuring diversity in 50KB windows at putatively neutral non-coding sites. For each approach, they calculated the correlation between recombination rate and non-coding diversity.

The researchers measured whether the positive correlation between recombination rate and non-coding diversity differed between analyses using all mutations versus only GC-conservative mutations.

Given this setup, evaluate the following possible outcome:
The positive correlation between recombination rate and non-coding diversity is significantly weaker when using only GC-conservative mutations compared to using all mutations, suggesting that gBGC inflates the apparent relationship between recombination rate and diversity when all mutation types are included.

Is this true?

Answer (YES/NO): YES